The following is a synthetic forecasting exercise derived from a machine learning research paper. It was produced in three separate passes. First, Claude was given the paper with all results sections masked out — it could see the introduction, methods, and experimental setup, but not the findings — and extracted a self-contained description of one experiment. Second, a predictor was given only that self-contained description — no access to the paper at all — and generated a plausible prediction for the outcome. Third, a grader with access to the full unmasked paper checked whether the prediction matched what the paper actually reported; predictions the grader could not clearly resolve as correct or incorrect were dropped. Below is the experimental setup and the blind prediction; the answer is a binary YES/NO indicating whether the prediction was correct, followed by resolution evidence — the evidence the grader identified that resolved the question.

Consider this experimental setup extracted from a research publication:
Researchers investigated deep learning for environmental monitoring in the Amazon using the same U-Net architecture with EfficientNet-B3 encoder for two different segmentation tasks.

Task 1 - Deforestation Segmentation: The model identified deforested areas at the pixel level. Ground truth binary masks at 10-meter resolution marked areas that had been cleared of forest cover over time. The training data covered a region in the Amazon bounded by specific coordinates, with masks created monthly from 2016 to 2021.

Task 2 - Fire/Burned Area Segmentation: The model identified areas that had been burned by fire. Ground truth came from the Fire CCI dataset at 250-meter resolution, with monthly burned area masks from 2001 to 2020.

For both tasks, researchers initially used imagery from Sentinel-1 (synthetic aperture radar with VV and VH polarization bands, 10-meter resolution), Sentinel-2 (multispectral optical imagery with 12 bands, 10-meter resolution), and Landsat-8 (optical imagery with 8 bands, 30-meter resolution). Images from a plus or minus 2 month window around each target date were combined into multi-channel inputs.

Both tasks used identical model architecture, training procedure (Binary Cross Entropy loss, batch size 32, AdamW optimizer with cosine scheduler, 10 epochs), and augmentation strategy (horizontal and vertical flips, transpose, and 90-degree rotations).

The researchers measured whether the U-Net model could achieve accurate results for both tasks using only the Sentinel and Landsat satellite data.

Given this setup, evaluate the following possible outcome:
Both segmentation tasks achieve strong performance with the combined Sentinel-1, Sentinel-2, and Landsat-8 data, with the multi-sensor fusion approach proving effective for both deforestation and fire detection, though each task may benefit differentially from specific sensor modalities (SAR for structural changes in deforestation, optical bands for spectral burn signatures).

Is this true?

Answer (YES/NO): NO